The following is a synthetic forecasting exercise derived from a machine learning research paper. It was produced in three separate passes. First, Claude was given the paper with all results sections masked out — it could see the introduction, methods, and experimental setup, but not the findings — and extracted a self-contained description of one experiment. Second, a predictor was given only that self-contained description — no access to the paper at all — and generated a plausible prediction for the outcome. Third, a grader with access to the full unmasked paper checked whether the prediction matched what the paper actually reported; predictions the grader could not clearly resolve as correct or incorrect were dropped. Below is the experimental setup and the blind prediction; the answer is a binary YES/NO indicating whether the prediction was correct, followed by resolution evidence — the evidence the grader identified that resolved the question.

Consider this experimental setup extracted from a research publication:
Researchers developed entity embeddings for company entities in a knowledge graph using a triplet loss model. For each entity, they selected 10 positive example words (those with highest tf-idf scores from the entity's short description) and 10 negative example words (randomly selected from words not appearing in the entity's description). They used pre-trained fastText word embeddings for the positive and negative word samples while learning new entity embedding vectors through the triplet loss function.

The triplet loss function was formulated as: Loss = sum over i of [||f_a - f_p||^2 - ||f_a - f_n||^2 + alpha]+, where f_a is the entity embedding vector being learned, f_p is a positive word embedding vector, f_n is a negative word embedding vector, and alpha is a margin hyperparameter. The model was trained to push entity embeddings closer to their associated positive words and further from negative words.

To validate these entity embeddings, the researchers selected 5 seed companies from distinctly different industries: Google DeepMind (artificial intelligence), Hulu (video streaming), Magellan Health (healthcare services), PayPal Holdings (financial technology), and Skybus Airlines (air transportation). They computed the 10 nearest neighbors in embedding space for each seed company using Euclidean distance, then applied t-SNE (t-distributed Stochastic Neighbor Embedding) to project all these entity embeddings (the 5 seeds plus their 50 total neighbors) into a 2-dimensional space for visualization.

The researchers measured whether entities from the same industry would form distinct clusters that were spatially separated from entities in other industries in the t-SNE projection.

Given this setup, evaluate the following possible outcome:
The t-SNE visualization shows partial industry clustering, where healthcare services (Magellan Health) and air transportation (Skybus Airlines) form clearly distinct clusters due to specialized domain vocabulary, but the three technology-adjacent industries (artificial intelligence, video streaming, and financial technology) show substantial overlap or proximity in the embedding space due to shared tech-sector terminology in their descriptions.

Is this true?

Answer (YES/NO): NO